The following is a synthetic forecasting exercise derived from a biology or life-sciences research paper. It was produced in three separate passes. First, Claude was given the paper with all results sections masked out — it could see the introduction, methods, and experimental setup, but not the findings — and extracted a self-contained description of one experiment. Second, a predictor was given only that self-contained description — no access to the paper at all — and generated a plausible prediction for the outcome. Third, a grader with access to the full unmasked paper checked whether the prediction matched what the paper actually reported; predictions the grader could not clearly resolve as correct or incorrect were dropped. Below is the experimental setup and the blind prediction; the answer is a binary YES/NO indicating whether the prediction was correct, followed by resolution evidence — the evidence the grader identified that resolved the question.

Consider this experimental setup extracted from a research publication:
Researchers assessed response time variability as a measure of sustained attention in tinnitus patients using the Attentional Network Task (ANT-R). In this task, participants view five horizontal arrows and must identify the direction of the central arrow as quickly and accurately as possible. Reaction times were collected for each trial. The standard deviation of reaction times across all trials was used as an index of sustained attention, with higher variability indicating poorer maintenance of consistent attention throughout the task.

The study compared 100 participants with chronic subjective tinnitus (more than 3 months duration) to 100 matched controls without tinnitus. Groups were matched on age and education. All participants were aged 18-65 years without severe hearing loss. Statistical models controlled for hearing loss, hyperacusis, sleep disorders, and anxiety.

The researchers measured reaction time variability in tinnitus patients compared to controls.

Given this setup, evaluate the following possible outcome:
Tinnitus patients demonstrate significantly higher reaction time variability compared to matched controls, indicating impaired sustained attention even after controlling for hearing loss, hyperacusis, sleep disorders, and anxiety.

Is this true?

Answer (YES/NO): YES